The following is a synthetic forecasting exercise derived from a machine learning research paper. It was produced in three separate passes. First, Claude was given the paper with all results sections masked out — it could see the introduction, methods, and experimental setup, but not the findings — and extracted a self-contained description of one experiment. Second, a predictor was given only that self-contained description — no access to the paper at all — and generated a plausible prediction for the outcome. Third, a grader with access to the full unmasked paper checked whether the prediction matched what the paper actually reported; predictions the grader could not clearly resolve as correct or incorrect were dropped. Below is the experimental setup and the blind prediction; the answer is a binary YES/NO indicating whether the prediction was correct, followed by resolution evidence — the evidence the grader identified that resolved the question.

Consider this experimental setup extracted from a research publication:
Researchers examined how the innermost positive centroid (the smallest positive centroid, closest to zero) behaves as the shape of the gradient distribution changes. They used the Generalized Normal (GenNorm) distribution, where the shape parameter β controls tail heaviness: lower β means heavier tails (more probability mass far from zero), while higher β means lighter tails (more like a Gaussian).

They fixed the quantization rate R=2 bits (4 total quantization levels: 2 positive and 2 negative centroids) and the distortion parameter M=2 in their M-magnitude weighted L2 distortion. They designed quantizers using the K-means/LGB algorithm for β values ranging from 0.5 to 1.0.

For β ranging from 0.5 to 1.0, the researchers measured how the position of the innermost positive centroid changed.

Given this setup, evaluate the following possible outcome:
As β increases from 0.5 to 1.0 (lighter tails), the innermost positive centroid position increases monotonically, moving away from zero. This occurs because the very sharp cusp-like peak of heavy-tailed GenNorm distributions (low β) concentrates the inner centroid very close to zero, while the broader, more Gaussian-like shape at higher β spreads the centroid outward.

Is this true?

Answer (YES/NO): NO